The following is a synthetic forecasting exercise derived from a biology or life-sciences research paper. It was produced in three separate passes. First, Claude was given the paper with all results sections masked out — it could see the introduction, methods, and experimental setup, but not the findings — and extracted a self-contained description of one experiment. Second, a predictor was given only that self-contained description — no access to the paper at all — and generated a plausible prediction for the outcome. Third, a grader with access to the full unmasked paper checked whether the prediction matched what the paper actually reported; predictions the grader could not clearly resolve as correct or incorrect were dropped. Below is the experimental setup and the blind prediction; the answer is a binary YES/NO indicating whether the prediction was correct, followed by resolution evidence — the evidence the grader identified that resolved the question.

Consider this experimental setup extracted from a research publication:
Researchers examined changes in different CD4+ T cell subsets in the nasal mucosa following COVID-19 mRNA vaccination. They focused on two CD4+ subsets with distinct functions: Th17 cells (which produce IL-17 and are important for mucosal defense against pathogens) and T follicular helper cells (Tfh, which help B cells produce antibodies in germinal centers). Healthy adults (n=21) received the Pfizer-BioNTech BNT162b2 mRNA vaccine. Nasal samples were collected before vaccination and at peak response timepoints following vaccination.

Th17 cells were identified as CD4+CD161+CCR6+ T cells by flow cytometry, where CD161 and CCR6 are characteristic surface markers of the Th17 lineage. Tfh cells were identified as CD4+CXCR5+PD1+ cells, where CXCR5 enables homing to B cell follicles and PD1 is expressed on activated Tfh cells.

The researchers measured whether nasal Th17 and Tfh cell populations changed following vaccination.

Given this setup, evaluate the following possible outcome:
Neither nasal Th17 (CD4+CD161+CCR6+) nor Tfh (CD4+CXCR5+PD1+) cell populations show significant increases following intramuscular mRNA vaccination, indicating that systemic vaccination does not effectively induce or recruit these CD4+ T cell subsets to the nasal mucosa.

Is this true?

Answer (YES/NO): NO